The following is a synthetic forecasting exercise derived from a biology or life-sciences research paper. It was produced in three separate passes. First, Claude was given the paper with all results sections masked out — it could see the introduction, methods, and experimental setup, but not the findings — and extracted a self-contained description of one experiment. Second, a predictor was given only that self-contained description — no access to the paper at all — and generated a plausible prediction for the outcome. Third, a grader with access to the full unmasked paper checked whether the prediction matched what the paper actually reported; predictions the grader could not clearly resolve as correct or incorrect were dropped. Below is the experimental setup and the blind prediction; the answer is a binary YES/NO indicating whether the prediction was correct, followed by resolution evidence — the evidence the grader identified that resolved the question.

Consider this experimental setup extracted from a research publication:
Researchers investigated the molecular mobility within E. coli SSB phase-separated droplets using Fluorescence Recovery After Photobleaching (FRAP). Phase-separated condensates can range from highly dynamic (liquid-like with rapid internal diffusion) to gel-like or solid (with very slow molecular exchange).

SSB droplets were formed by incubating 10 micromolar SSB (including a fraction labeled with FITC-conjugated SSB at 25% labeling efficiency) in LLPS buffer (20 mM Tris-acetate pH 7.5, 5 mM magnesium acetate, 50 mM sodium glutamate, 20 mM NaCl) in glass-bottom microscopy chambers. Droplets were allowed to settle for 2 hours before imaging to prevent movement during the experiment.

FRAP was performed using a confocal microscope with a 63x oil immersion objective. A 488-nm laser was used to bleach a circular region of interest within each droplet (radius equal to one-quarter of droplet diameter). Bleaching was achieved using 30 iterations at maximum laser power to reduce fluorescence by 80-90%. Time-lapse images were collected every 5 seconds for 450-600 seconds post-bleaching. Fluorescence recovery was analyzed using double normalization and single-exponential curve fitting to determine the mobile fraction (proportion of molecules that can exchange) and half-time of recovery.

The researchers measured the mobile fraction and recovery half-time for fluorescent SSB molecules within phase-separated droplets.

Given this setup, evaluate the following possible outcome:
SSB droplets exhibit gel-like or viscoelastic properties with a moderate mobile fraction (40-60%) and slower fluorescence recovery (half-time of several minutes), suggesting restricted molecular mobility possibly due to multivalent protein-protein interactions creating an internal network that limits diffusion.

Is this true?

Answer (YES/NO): NO